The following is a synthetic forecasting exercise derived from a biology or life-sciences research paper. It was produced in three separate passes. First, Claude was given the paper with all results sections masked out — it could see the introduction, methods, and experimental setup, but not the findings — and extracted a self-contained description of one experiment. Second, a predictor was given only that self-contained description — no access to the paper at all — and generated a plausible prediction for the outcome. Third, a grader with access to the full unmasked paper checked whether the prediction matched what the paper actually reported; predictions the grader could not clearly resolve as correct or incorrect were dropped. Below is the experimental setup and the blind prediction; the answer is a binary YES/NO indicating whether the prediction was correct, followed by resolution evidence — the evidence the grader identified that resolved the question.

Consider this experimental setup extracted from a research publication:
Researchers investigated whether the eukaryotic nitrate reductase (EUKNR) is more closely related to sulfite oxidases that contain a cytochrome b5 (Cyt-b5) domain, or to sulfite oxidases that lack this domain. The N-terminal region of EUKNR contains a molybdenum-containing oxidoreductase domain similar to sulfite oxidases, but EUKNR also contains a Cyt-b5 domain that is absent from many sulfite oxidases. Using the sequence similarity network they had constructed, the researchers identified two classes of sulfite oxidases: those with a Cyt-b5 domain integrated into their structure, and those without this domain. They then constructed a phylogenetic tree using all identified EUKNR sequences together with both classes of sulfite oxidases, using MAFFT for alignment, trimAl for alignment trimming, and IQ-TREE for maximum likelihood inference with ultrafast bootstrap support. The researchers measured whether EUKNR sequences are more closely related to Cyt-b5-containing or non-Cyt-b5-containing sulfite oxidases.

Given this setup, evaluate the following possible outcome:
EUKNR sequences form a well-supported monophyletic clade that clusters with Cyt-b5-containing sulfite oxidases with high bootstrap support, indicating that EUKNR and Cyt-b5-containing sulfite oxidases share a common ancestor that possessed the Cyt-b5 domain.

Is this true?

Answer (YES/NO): NO